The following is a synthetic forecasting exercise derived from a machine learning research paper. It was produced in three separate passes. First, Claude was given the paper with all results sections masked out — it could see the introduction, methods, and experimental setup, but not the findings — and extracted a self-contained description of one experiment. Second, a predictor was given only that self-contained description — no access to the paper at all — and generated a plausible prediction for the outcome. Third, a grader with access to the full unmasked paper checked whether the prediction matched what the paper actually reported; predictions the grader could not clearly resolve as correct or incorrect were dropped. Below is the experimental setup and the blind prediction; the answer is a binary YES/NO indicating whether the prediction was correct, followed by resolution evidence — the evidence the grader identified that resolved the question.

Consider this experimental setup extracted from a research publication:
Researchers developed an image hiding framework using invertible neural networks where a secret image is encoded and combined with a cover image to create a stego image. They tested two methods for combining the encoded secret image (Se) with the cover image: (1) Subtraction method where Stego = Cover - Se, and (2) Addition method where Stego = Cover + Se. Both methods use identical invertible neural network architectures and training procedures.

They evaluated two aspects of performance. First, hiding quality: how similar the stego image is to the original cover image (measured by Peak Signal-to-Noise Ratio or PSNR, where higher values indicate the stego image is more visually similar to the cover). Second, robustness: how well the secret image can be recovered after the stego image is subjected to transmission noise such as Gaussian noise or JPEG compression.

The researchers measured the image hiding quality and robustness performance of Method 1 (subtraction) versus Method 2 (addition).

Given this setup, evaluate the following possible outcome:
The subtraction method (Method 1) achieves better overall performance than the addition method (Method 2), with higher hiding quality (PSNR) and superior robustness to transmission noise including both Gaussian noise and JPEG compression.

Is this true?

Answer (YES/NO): NO